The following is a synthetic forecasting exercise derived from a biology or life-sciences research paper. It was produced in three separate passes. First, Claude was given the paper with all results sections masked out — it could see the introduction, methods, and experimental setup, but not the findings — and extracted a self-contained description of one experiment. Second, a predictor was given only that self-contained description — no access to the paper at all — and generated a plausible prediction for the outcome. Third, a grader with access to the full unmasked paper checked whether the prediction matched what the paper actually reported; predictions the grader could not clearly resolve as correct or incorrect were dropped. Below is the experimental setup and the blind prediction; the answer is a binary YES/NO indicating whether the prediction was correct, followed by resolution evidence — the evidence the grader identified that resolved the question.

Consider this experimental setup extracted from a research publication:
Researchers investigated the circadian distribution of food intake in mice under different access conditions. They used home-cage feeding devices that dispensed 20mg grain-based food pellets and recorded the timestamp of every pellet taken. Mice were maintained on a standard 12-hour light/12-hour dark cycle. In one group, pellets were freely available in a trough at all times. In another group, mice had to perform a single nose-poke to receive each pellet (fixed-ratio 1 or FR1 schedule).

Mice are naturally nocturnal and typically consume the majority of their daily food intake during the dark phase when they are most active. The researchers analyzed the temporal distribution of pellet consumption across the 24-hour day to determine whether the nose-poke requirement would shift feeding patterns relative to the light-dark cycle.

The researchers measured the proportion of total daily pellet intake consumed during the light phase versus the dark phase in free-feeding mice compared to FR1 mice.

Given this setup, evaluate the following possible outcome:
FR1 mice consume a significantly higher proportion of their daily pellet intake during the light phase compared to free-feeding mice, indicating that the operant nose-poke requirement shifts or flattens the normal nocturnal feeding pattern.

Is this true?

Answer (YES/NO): NO